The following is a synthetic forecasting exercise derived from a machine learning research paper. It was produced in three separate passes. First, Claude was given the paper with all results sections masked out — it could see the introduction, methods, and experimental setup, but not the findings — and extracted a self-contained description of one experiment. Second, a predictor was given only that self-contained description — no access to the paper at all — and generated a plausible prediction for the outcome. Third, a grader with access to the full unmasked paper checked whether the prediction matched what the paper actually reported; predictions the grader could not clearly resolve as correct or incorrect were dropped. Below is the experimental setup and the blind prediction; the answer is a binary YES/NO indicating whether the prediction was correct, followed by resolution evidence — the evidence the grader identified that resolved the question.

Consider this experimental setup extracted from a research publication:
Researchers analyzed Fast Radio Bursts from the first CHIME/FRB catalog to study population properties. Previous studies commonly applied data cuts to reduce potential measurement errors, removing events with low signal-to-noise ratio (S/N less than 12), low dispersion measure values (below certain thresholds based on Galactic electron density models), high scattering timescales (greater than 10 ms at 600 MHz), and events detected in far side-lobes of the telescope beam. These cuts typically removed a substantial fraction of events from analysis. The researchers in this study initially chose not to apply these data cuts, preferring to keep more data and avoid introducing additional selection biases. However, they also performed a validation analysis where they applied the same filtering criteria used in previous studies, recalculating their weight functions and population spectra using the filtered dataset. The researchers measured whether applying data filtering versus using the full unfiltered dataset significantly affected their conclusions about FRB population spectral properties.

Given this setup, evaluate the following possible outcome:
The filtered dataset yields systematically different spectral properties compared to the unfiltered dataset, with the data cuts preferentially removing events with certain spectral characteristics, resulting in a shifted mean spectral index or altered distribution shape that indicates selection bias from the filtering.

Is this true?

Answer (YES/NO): NO